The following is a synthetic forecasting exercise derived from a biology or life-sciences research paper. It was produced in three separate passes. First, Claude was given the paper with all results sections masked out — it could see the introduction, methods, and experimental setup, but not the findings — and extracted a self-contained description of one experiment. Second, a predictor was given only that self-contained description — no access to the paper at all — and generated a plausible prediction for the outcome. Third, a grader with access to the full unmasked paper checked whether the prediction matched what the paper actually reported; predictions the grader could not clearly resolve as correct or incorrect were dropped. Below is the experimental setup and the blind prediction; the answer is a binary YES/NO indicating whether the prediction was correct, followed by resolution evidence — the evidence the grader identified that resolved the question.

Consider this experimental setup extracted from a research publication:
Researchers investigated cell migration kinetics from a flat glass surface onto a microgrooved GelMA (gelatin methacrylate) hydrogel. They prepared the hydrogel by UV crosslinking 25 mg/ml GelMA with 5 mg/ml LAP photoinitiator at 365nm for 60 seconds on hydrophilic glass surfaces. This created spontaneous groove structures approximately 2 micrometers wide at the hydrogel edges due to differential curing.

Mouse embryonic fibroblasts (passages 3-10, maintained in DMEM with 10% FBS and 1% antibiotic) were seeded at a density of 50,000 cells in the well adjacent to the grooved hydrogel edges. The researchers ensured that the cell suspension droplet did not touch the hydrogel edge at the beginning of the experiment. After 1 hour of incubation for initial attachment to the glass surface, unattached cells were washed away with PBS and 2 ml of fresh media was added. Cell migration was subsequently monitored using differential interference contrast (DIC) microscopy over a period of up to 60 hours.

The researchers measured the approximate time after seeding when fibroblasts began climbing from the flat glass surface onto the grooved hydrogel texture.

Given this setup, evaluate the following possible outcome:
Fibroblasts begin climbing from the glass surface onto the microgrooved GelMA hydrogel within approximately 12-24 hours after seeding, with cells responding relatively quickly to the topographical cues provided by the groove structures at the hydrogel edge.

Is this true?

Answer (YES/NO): YES